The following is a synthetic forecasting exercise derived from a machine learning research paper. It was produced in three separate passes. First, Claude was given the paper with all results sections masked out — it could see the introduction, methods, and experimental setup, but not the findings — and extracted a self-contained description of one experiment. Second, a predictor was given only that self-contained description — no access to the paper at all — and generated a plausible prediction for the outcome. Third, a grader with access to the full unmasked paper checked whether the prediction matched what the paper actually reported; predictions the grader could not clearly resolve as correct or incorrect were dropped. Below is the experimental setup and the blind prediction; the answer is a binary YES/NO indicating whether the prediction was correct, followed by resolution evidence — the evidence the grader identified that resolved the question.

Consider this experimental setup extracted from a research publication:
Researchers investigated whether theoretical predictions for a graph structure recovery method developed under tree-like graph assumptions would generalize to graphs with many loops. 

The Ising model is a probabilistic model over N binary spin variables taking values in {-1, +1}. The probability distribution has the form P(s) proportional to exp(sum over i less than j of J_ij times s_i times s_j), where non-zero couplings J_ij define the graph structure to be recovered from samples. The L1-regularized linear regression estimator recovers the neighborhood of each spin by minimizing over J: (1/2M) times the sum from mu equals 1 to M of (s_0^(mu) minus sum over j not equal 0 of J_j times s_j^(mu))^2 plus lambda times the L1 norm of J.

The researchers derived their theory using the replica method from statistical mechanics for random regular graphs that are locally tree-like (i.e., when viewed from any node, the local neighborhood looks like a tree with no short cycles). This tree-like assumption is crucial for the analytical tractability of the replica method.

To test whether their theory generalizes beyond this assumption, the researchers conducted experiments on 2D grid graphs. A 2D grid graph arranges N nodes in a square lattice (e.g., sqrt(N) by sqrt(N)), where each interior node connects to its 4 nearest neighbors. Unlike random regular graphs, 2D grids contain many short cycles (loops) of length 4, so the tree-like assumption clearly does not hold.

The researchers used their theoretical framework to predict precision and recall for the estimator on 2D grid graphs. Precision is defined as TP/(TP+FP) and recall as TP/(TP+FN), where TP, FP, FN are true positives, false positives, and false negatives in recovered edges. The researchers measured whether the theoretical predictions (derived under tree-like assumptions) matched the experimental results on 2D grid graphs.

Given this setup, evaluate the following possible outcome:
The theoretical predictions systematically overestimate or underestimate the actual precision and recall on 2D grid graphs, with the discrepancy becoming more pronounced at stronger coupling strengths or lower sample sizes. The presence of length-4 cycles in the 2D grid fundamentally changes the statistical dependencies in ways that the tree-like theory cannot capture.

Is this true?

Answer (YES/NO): NO